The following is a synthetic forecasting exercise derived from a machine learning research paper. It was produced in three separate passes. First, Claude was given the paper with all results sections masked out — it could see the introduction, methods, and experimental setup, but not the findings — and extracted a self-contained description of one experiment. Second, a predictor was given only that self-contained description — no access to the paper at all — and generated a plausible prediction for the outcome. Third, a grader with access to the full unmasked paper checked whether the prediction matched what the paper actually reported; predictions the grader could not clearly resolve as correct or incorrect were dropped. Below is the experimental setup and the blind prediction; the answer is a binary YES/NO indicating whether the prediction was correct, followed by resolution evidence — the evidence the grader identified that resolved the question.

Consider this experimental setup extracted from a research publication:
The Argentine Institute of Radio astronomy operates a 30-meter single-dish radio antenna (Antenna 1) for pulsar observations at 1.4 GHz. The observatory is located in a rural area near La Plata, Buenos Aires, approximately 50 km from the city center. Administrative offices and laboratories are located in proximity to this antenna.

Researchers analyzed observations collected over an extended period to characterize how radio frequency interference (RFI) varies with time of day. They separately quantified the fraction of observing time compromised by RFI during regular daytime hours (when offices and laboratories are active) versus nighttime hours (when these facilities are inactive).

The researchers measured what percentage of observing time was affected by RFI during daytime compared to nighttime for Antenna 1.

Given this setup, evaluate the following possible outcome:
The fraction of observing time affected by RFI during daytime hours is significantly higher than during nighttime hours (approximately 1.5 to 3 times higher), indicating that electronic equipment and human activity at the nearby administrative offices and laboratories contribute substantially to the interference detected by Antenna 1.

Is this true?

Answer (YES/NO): NO